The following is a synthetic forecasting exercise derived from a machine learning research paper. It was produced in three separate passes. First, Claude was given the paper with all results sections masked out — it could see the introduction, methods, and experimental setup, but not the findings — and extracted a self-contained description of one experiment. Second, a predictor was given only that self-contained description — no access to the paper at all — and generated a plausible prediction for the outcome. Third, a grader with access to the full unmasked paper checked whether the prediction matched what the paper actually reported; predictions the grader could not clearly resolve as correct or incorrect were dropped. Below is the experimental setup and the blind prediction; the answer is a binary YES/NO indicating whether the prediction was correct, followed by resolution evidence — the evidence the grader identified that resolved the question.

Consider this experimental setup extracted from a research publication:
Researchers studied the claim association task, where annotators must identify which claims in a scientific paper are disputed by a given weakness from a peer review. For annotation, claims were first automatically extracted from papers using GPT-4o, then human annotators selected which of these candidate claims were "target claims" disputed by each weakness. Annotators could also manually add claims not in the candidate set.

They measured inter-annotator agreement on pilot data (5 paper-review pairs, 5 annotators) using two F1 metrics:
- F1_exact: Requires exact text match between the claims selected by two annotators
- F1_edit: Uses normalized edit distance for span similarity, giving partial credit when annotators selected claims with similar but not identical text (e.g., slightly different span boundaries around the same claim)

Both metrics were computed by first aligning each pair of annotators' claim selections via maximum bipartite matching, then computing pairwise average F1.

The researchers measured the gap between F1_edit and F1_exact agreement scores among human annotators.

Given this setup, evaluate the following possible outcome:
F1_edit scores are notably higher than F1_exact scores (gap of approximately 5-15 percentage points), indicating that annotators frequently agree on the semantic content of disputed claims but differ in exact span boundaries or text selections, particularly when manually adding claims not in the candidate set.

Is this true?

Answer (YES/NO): NO